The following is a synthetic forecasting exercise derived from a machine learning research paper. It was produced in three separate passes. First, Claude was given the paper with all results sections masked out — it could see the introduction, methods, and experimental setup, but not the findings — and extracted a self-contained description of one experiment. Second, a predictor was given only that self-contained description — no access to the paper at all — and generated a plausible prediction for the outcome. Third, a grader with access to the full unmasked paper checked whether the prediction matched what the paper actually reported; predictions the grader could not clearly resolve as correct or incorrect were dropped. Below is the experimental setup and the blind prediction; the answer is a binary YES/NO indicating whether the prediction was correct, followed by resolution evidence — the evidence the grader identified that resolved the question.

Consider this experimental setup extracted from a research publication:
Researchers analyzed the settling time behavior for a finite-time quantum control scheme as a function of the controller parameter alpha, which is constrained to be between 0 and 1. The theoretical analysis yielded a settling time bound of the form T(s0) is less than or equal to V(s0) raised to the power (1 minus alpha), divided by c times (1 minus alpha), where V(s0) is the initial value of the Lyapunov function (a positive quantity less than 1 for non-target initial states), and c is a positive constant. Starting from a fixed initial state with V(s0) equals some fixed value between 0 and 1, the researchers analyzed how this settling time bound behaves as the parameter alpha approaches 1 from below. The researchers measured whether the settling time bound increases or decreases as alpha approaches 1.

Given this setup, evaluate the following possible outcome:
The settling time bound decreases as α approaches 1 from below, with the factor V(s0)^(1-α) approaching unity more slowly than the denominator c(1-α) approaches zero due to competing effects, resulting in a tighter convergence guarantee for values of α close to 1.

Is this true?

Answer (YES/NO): NO